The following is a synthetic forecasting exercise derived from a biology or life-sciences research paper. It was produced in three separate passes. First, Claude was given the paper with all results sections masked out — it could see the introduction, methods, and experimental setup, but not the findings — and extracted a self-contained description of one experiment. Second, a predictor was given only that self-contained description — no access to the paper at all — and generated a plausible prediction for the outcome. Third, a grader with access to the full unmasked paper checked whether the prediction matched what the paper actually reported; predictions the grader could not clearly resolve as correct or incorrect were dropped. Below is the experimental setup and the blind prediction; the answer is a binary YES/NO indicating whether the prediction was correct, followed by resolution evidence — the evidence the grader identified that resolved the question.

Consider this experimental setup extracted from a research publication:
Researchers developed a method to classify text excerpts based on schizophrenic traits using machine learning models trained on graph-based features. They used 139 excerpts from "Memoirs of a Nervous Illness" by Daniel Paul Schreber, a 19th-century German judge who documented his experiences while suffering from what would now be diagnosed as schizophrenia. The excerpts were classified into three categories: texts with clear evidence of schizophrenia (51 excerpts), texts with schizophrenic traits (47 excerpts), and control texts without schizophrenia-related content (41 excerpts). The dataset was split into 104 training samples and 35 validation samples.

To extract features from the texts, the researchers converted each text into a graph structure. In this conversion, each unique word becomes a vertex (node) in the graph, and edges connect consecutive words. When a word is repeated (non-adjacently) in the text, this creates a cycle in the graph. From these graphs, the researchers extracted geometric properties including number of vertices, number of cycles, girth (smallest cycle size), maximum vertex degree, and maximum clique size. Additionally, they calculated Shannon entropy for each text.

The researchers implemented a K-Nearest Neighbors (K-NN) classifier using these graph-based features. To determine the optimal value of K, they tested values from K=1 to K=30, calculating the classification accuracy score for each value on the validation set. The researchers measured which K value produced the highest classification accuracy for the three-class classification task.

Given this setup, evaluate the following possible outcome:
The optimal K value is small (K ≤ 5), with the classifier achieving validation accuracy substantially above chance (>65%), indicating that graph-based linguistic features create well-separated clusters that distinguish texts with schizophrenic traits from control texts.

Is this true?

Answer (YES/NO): NO